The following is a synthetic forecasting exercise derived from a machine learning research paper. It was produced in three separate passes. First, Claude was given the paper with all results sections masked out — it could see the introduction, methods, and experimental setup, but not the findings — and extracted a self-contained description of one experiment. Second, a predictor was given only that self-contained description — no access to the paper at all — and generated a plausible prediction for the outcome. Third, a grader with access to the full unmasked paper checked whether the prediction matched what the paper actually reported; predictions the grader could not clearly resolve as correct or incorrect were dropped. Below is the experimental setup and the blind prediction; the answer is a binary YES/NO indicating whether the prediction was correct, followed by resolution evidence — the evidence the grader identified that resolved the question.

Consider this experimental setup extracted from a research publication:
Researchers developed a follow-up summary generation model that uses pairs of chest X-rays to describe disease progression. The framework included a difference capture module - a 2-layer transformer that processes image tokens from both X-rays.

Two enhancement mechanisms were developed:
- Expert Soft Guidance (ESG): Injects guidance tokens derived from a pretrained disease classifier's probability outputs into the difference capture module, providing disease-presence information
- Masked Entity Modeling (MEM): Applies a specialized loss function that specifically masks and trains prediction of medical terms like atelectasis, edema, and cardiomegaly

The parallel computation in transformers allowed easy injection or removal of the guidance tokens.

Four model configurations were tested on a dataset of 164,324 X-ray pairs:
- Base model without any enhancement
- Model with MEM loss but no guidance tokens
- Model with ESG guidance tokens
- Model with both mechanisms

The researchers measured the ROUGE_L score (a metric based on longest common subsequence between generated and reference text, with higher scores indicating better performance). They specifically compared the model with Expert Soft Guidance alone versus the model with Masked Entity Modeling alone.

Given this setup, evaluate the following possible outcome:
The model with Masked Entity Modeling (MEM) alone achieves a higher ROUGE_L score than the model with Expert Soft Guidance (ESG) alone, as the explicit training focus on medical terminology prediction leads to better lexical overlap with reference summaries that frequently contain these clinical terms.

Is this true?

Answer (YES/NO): NO